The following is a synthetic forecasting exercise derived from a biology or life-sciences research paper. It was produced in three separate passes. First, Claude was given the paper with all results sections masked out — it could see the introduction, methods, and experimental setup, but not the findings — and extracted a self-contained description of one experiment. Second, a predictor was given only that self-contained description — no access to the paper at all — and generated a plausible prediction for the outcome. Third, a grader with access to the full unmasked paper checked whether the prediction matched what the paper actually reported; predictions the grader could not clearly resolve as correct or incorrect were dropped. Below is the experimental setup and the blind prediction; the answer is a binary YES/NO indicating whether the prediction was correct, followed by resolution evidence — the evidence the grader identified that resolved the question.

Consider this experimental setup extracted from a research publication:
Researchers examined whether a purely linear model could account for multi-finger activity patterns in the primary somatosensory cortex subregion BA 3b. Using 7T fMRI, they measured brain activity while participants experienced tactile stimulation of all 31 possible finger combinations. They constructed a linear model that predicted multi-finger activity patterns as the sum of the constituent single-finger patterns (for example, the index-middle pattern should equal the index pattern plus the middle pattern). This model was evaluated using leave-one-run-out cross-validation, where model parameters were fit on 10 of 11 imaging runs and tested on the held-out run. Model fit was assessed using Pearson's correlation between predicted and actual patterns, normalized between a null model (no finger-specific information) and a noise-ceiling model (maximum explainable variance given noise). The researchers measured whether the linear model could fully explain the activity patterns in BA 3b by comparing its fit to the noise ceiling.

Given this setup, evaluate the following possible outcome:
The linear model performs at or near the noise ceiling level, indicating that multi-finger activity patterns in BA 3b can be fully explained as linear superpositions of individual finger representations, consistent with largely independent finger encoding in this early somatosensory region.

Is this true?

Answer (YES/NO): NO